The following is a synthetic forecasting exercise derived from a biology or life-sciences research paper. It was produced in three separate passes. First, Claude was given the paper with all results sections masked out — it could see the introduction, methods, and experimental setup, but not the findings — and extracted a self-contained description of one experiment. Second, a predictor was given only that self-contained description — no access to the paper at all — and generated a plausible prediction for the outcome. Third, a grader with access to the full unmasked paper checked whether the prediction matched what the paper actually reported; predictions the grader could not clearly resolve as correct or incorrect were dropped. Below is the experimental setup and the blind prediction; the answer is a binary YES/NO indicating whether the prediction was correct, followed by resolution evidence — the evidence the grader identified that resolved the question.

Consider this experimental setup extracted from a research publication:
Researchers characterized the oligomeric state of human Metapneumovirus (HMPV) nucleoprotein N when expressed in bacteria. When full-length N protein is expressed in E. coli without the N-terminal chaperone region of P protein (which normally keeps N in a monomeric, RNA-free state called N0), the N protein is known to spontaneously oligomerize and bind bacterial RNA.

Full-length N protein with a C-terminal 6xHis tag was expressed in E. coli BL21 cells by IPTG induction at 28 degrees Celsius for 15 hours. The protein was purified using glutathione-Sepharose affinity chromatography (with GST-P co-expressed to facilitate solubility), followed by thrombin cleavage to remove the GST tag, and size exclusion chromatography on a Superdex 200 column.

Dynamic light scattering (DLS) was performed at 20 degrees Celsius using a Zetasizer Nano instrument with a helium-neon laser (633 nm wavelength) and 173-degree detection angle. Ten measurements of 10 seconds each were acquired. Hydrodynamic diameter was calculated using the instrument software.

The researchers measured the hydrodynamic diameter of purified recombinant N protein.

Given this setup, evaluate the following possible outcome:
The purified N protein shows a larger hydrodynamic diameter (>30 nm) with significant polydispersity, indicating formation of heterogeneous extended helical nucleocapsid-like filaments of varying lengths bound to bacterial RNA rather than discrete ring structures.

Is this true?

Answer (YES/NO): NO